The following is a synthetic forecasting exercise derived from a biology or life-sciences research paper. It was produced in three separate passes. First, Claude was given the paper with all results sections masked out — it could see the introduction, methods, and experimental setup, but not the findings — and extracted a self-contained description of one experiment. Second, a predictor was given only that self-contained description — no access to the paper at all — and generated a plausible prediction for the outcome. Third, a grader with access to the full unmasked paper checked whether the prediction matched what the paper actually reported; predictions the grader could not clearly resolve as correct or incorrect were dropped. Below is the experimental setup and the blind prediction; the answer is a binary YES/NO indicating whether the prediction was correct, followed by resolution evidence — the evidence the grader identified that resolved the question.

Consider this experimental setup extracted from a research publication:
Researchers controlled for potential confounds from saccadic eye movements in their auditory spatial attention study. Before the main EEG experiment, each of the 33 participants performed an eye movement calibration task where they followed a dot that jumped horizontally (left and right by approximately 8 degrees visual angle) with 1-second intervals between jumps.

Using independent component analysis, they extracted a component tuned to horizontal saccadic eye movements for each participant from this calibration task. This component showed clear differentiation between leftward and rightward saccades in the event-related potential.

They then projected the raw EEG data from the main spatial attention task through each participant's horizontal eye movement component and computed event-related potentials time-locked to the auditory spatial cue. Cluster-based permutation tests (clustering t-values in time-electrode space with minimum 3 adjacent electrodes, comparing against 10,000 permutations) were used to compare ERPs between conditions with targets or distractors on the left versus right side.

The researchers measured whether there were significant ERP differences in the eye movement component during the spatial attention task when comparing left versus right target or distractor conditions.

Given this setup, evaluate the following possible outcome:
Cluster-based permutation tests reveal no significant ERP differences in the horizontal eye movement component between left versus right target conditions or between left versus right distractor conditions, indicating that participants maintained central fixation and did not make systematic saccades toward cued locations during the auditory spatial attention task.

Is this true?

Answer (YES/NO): YES